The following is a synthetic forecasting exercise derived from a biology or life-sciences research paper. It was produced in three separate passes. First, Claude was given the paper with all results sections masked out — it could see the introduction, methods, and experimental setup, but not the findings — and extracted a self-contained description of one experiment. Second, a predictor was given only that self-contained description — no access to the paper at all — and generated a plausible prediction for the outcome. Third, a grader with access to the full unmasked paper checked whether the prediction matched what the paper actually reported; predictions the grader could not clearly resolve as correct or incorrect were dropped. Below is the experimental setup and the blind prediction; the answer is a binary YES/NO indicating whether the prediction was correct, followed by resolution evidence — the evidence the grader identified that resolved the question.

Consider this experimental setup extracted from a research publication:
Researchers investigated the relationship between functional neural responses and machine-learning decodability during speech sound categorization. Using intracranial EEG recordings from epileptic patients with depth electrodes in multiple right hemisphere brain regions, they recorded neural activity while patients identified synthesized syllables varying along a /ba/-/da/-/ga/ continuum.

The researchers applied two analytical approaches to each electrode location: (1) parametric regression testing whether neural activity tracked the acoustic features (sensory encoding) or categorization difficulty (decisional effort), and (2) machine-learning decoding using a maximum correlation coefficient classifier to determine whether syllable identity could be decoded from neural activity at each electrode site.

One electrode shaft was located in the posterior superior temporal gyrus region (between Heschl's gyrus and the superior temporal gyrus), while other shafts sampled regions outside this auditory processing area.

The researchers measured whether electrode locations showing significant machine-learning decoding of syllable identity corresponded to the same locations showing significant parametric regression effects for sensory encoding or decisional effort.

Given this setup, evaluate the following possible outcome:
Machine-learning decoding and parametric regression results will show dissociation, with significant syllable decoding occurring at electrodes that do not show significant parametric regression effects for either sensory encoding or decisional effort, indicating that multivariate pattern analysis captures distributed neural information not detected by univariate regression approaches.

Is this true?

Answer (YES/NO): YES